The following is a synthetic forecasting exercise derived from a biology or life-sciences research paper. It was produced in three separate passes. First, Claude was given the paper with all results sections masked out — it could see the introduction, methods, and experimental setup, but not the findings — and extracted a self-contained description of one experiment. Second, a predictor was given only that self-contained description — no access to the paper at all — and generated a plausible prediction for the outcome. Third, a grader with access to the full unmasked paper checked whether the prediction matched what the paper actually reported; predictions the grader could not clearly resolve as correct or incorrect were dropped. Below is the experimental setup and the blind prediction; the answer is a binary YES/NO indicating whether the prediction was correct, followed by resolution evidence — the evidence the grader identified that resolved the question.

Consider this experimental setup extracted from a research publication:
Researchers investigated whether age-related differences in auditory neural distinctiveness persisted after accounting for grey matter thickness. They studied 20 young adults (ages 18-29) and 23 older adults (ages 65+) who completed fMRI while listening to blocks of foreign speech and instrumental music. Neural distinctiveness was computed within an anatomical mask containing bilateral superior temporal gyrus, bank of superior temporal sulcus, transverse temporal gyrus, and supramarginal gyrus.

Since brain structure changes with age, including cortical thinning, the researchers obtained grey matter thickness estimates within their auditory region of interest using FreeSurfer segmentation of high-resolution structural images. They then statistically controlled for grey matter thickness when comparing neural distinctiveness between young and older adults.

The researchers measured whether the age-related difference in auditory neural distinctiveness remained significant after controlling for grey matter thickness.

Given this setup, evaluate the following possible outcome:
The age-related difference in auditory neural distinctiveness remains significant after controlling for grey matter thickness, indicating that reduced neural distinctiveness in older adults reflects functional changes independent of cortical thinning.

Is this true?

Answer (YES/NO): YES